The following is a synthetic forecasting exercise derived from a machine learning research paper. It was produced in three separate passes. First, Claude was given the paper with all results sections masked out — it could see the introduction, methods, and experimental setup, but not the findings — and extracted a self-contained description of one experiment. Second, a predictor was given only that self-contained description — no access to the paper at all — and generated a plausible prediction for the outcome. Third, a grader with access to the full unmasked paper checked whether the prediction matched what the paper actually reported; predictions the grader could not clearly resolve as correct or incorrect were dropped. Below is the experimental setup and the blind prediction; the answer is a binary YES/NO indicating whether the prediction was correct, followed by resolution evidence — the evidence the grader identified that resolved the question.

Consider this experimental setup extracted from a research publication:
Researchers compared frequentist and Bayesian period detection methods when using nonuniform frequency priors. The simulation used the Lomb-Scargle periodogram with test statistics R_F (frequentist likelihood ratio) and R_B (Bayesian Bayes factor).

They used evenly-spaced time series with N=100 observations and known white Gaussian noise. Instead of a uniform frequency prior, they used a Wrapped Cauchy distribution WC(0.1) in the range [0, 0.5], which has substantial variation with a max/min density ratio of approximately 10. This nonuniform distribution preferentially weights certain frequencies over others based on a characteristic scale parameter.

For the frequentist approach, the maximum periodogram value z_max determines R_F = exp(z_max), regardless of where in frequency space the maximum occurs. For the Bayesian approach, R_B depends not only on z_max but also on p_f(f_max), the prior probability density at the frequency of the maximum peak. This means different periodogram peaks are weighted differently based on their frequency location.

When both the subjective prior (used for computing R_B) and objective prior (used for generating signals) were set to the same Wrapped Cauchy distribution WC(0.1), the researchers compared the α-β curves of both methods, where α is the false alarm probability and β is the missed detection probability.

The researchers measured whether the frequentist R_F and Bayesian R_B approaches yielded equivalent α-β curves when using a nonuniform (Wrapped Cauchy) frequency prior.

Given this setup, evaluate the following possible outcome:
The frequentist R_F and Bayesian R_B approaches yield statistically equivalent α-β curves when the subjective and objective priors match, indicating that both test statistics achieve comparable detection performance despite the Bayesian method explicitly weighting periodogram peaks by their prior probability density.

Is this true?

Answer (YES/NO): YES